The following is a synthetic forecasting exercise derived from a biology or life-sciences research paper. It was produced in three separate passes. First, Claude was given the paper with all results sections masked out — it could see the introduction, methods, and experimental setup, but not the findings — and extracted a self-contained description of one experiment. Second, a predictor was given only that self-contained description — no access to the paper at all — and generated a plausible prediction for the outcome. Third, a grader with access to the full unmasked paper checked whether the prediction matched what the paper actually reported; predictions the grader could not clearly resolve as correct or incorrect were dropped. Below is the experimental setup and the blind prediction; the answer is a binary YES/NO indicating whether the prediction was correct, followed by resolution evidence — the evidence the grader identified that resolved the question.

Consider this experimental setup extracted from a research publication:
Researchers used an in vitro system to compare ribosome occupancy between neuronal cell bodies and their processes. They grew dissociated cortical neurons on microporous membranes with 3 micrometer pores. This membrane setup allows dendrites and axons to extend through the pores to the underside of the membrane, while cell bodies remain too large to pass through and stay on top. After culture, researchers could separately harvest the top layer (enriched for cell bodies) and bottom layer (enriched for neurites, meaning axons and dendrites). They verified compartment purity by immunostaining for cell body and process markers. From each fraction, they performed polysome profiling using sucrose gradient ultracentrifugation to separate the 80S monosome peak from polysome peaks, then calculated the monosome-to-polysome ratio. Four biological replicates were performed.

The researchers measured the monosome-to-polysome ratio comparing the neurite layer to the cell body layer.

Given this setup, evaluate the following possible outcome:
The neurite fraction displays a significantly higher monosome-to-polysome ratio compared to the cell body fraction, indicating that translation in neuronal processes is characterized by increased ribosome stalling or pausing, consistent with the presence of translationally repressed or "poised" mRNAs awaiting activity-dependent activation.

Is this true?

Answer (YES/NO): NO